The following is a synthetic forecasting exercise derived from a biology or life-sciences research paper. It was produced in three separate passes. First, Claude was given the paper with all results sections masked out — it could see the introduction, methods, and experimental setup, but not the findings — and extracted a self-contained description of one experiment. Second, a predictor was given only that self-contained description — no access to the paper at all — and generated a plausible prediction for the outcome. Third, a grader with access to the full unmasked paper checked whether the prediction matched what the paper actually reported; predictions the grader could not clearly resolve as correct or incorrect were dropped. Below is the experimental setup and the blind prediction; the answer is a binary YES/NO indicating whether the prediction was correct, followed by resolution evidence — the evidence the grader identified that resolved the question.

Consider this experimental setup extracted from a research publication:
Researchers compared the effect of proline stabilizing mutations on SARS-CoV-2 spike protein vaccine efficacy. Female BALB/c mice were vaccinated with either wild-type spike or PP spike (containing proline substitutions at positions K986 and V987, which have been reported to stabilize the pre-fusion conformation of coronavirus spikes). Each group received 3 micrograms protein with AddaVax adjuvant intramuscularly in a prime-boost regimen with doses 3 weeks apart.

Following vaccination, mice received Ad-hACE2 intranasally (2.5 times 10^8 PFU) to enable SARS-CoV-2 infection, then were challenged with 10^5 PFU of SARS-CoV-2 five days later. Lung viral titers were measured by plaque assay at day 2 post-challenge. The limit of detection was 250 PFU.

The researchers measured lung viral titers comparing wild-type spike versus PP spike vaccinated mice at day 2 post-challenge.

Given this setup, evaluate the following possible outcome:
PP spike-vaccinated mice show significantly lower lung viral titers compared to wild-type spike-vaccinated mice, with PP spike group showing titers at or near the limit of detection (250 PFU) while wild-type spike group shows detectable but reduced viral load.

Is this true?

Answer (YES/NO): NO